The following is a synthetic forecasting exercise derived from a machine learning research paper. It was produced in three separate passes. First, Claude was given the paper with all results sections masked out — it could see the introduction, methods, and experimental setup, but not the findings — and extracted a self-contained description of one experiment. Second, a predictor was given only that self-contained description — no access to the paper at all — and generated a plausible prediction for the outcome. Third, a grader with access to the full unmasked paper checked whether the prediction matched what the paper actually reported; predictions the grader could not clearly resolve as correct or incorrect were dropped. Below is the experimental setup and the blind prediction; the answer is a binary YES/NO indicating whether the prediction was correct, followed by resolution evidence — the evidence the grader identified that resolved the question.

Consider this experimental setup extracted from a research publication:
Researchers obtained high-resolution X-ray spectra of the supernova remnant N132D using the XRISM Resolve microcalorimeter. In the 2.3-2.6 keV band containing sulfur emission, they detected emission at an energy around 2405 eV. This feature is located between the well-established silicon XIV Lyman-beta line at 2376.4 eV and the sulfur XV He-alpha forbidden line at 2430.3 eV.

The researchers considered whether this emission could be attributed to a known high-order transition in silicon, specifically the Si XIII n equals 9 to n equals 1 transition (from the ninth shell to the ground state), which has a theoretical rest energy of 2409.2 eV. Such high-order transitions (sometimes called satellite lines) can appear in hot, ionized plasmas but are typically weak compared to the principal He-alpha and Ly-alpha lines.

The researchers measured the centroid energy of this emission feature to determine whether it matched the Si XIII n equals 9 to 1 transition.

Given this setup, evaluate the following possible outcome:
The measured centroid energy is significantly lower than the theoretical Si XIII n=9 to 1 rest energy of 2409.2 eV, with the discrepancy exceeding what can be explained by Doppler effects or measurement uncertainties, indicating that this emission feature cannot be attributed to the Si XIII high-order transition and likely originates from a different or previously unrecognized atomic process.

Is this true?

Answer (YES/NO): NO